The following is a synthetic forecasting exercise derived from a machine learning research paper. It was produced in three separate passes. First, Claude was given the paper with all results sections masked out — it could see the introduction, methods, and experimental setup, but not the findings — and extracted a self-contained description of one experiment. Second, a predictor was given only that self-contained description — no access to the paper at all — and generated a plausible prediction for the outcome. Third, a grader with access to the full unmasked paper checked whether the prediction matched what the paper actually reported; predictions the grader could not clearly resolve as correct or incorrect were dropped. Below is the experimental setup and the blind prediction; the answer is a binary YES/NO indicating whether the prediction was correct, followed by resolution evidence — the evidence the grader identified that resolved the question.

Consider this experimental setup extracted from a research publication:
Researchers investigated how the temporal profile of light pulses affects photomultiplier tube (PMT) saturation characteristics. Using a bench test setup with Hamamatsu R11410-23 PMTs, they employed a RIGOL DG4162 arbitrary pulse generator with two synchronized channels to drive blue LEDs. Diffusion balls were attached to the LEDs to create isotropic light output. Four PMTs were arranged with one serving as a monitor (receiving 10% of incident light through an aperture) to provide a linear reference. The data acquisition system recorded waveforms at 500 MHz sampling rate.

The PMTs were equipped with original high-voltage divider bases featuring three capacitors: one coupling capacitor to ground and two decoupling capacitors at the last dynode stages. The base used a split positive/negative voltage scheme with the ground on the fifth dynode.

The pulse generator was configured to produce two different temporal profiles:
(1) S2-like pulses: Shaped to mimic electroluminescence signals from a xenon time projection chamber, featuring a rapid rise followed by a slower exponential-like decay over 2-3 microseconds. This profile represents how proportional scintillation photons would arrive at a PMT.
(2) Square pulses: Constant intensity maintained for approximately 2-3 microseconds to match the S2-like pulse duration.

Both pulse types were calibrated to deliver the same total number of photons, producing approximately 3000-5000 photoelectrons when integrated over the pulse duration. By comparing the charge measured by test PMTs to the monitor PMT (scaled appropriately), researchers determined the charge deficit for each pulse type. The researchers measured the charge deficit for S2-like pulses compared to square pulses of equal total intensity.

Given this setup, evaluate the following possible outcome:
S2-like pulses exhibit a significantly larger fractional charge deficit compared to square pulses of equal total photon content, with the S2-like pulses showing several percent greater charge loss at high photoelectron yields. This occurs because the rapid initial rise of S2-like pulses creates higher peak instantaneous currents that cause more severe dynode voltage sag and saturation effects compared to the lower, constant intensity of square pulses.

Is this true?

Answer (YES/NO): NO